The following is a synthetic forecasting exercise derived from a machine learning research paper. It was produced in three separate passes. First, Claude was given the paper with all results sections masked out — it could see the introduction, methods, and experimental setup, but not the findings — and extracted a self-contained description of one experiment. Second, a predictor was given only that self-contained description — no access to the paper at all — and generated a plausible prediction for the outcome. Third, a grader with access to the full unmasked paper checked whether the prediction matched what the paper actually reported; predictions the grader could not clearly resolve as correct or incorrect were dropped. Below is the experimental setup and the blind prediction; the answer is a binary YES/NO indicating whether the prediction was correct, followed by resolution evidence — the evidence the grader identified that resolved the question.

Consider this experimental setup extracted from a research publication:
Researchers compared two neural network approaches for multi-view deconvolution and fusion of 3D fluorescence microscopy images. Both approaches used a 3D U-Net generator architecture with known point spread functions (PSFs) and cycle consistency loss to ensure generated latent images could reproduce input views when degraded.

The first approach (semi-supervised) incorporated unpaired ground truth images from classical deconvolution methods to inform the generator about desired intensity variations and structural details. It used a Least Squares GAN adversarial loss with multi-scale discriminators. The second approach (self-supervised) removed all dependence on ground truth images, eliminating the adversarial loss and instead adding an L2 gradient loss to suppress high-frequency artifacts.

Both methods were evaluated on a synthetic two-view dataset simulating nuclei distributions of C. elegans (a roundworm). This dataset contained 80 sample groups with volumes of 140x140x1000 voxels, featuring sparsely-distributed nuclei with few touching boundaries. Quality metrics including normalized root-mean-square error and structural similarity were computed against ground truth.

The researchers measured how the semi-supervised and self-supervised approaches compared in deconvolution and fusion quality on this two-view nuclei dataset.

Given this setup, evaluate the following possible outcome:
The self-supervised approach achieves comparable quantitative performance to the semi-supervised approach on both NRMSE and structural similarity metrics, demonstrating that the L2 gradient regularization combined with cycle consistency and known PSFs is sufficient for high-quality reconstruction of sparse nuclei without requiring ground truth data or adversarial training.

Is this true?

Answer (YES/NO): NO